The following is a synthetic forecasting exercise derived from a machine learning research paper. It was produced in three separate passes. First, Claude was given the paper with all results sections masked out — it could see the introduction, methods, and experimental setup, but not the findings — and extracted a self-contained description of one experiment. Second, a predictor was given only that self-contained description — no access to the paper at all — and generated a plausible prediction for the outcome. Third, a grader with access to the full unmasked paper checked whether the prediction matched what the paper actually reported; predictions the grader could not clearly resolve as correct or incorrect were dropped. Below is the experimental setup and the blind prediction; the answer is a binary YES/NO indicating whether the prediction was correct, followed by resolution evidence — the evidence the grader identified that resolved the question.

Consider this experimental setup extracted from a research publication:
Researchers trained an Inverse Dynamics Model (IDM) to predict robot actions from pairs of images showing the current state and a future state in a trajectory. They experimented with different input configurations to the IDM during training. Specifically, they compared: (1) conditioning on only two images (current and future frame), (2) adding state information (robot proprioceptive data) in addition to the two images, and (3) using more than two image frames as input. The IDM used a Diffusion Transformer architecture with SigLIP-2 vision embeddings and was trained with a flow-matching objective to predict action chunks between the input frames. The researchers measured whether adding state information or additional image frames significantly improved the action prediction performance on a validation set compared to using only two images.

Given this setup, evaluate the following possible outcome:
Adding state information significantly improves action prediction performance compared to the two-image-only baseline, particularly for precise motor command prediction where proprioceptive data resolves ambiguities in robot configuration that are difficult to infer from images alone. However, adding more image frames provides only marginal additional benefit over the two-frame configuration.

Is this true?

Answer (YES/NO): NO